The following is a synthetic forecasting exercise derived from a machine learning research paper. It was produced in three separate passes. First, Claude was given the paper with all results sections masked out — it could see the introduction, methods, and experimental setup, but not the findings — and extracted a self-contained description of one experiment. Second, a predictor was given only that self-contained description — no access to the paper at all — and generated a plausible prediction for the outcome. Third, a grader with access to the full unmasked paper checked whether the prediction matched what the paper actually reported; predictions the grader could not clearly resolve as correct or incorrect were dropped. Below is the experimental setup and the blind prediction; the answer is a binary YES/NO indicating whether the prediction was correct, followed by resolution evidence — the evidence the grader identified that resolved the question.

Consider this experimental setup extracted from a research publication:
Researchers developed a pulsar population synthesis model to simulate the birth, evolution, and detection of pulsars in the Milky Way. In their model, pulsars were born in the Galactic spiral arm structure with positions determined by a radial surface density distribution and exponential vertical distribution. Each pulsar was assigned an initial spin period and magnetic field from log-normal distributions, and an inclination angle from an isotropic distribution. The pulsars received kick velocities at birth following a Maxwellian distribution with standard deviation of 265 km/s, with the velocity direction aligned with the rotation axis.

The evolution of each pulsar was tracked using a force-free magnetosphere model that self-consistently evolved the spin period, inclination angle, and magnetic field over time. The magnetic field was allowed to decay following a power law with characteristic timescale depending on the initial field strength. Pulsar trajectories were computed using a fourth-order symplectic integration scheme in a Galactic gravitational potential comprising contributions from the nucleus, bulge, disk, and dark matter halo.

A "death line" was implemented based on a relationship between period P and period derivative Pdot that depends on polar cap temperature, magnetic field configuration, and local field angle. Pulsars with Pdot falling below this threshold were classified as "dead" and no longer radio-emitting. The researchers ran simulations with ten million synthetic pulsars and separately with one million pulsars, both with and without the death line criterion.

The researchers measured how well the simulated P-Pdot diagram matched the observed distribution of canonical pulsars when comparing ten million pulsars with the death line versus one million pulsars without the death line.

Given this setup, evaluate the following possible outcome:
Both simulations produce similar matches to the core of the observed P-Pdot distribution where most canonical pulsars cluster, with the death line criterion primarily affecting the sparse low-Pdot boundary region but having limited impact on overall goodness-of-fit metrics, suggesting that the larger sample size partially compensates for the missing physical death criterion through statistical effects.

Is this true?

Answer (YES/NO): NO